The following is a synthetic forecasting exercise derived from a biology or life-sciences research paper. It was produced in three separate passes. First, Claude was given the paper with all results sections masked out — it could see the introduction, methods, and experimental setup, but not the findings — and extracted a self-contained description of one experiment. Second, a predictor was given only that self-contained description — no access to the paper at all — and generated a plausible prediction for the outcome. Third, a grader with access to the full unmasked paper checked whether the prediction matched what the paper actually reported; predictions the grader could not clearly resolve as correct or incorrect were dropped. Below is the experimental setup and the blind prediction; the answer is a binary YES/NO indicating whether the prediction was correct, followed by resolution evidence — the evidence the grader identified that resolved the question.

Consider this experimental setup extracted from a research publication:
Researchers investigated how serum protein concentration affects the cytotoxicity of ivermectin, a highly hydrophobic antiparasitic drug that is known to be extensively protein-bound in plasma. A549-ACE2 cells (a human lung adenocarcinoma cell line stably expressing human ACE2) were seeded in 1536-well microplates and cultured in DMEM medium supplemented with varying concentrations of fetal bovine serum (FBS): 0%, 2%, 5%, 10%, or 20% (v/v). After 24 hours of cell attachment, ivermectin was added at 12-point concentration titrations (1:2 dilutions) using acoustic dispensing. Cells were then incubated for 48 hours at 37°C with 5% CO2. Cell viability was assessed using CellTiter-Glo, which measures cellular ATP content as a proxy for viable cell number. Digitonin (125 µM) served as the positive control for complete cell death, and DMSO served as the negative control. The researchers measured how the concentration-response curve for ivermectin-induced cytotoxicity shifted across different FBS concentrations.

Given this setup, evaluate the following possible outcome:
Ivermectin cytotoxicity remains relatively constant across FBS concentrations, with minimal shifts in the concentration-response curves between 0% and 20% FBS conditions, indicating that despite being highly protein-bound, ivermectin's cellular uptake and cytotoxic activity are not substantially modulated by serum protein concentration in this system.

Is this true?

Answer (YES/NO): NO